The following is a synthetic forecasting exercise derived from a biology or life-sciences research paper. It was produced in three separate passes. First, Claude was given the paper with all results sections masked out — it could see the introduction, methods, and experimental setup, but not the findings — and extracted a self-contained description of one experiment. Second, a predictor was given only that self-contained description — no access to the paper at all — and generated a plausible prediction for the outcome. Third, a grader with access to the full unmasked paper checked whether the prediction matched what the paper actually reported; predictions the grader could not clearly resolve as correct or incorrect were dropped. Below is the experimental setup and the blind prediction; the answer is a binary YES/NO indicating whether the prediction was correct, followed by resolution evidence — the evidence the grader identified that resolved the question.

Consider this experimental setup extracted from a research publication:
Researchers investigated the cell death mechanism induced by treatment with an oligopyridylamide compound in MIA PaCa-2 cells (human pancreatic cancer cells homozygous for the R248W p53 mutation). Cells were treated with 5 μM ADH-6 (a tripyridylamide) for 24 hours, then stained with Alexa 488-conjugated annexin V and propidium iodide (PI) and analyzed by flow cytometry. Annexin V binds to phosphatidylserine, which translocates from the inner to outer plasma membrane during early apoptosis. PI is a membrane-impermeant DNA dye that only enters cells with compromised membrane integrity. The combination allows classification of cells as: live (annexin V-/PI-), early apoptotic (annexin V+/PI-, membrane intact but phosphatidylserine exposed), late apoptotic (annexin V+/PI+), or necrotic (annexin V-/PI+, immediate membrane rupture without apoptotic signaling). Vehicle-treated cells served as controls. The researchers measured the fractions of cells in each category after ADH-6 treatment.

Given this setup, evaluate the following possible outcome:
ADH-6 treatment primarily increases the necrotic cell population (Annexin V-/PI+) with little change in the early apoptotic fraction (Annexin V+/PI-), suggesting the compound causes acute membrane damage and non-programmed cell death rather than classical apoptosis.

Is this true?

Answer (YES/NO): NO